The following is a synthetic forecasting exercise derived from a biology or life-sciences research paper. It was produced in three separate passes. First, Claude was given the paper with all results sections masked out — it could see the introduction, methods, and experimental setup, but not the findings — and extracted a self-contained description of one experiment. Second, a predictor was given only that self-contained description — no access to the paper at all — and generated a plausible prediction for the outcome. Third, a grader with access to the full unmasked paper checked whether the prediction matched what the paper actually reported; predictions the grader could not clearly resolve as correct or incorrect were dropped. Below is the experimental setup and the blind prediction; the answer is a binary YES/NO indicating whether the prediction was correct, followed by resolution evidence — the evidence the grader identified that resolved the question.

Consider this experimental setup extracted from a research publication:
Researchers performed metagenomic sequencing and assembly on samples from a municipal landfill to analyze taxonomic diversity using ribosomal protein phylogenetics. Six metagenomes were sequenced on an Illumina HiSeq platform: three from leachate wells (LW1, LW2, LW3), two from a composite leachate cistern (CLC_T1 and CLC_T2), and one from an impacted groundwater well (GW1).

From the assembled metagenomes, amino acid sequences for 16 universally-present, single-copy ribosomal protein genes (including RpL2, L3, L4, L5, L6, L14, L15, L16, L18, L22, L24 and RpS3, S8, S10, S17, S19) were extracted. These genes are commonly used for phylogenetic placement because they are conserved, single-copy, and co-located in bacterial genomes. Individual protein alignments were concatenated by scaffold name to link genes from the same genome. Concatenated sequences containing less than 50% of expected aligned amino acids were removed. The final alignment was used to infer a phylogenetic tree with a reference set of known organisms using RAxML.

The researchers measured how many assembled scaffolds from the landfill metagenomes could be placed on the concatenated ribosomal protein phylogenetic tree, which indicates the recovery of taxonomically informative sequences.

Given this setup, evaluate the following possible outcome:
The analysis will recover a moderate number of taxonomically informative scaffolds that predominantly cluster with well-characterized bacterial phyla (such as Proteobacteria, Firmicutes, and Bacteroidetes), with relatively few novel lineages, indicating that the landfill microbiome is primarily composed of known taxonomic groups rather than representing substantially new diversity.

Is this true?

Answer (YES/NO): NO